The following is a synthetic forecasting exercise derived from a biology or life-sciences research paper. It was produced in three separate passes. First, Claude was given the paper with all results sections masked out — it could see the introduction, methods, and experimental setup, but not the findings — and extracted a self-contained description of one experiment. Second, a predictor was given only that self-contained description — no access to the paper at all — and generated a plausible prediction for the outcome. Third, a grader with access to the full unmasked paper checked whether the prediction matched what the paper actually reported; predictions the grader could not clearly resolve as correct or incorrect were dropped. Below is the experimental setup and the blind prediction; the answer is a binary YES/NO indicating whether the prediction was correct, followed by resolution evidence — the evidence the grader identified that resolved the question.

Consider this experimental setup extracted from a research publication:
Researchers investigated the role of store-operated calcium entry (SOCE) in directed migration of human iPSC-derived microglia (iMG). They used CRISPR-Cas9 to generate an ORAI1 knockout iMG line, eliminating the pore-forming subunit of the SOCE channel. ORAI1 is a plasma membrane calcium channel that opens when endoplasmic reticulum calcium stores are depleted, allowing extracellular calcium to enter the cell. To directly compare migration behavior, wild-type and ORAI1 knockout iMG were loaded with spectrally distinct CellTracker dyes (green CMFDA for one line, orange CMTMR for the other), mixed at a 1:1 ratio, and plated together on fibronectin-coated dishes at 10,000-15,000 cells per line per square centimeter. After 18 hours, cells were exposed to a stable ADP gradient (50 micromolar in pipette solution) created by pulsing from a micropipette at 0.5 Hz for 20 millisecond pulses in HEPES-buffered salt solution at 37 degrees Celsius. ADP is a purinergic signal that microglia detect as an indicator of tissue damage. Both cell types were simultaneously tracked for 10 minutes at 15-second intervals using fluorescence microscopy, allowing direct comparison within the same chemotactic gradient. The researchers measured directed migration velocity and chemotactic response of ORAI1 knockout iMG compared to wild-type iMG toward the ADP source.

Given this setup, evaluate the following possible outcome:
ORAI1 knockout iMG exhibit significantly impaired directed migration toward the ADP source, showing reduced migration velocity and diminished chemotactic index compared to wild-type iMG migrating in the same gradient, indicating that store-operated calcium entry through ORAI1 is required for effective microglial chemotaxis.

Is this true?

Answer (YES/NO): NO